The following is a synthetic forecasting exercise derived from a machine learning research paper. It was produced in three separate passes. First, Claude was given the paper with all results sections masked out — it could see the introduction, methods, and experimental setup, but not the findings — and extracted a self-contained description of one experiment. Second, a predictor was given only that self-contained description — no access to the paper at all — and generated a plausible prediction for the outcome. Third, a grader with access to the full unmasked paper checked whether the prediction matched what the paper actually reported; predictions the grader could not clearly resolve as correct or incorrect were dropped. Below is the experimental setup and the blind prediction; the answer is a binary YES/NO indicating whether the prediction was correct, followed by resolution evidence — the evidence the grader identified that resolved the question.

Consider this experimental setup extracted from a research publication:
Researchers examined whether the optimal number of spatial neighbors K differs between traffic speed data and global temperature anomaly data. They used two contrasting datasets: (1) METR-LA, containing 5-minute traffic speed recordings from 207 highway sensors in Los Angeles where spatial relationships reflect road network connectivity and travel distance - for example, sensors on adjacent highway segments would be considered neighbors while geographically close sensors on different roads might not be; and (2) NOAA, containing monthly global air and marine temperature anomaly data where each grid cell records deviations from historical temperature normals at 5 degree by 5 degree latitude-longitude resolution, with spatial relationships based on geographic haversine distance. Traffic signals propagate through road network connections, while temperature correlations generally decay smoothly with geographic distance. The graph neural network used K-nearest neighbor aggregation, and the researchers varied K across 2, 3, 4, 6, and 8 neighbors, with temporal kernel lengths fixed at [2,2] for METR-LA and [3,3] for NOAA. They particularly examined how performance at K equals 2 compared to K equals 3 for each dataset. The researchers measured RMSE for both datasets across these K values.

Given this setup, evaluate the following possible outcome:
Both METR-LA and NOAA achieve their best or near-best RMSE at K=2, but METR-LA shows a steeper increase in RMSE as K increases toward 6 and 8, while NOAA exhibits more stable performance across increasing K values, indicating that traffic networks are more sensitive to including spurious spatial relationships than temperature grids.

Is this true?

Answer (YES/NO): NO